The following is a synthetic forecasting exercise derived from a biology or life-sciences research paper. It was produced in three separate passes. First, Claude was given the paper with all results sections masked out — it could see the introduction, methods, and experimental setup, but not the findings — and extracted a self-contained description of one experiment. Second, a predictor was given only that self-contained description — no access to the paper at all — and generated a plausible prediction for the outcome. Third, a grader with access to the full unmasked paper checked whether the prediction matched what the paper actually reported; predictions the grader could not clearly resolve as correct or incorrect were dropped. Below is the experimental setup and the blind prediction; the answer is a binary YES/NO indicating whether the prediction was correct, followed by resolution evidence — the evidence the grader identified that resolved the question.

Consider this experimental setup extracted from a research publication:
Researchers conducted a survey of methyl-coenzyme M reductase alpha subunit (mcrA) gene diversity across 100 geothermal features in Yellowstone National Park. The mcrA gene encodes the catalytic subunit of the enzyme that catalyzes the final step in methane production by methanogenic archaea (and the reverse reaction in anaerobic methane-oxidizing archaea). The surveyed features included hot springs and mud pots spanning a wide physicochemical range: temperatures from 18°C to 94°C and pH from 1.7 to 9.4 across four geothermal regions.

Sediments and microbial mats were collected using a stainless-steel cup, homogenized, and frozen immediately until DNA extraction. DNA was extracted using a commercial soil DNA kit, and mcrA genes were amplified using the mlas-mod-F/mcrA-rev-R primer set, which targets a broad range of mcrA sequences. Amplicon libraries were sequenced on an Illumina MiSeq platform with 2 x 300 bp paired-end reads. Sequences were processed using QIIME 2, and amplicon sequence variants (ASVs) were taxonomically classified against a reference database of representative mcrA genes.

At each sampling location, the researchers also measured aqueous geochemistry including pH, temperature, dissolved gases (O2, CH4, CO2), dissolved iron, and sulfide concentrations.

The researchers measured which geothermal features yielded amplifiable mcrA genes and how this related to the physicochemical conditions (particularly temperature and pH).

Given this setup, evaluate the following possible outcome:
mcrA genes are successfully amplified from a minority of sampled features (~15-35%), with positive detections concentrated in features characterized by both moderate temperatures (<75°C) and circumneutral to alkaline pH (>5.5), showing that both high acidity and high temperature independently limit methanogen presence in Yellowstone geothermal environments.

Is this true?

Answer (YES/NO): NO